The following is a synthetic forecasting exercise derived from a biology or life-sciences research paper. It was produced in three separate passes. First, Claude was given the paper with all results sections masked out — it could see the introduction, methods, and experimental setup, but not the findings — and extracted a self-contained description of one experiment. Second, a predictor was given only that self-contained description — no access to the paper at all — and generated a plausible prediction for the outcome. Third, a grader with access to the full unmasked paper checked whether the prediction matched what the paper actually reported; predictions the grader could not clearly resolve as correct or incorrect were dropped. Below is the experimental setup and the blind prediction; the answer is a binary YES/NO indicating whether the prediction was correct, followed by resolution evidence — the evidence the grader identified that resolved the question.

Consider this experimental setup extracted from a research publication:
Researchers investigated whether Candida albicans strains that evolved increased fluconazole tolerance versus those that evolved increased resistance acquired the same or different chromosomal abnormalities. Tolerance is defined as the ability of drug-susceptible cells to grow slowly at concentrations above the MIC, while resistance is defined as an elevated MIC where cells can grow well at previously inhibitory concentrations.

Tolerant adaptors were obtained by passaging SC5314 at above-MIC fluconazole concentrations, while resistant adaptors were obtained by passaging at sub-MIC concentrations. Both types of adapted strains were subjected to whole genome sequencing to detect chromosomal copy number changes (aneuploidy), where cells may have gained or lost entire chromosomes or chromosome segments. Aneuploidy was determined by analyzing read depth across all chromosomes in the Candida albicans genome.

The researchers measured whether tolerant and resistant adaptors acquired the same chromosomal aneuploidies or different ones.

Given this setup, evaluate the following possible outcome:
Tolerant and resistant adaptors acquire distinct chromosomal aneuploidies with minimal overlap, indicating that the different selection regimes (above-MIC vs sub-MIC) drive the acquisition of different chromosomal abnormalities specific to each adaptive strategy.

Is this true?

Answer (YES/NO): YES